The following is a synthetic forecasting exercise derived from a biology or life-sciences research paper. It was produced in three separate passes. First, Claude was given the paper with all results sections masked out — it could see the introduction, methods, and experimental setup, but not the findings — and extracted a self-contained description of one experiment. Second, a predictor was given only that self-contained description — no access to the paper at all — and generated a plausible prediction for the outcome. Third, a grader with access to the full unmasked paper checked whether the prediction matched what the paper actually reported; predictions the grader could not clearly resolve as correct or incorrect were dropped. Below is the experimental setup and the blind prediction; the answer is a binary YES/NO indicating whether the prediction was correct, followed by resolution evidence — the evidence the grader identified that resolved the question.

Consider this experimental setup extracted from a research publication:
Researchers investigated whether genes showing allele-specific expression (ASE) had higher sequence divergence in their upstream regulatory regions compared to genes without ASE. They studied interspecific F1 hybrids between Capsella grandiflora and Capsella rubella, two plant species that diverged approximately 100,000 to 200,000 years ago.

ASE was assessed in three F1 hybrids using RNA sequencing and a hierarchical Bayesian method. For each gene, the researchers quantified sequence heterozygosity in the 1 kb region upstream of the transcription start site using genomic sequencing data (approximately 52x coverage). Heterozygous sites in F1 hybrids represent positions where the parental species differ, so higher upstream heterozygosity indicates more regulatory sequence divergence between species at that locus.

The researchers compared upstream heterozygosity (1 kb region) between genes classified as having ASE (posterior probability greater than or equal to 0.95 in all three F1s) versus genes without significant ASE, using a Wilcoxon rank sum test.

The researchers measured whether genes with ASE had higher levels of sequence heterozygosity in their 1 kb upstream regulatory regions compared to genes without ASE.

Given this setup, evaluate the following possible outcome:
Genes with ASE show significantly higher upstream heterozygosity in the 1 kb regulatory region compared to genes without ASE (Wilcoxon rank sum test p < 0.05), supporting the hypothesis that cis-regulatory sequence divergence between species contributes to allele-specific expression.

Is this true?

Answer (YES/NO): YES